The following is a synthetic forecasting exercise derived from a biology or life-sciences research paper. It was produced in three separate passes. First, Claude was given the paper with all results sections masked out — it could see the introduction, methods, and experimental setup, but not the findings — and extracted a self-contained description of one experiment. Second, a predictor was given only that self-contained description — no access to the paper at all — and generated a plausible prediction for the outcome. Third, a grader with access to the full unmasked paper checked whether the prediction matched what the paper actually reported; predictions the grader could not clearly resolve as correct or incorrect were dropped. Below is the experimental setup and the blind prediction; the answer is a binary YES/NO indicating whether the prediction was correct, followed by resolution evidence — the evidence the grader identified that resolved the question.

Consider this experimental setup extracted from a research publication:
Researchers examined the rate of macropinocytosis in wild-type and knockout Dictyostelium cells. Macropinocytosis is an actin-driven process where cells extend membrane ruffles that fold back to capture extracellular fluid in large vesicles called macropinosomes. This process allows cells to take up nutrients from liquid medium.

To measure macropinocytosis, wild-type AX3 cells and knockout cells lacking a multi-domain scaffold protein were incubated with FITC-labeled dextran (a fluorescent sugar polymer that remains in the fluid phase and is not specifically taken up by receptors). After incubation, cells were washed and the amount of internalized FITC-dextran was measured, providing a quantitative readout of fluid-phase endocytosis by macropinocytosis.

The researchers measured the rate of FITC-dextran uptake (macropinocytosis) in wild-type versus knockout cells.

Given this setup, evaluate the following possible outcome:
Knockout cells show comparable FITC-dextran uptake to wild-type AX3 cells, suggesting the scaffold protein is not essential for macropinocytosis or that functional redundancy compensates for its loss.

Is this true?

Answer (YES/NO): YES